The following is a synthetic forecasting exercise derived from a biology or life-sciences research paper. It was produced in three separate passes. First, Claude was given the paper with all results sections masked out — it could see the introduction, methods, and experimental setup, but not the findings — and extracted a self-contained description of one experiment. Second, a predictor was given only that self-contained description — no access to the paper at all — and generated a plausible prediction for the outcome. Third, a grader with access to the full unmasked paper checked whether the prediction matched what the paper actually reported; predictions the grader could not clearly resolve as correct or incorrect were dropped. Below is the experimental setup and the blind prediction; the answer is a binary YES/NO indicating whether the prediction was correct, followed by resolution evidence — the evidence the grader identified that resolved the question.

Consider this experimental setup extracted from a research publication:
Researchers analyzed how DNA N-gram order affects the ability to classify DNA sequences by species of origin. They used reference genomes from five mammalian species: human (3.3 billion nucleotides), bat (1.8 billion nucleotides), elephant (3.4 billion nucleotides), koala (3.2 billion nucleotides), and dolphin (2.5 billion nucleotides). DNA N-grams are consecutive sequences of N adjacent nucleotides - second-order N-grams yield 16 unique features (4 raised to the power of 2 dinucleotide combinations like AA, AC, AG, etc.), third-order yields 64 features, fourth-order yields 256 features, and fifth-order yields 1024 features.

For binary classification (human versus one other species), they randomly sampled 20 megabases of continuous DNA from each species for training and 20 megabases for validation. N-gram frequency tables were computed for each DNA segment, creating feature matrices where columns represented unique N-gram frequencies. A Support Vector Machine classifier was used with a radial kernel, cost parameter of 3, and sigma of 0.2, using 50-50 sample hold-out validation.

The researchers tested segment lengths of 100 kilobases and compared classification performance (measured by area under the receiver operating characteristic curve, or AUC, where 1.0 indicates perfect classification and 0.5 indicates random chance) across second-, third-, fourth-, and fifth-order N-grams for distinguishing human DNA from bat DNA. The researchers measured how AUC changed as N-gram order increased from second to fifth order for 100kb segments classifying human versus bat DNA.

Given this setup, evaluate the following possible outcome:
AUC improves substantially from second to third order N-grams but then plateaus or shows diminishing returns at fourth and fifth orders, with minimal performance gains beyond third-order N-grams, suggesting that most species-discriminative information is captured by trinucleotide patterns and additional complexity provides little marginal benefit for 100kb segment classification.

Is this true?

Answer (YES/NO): NO